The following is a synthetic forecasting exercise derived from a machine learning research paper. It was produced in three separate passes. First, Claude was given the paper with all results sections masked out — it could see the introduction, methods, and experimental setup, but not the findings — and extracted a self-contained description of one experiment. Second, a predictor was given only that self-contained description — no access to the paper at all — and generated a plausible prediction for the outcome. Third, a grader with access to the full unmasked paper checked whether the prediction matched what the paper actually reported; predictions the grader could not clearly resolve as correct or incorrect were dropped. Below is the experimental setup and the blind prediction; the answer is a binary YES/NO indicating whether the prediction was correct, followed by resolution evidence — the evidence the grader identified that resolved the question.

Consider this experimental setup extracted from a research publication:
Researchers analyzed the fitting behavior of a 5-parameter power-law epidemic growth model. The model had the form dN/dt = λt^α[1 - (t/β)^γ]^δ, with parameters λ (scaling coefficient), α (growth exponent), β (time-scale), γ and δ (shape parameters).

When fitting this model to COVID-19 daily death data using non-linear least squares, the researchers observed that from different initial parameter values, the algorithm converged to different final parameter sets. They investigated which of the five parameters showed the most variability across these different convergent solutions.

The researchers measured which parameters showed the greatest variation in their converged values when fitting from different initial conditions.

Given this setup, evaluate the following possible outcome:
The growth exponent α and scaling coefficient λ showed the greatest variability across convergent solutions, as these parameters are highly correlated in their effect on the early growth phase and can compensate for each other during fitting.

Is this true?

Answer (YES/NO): NO